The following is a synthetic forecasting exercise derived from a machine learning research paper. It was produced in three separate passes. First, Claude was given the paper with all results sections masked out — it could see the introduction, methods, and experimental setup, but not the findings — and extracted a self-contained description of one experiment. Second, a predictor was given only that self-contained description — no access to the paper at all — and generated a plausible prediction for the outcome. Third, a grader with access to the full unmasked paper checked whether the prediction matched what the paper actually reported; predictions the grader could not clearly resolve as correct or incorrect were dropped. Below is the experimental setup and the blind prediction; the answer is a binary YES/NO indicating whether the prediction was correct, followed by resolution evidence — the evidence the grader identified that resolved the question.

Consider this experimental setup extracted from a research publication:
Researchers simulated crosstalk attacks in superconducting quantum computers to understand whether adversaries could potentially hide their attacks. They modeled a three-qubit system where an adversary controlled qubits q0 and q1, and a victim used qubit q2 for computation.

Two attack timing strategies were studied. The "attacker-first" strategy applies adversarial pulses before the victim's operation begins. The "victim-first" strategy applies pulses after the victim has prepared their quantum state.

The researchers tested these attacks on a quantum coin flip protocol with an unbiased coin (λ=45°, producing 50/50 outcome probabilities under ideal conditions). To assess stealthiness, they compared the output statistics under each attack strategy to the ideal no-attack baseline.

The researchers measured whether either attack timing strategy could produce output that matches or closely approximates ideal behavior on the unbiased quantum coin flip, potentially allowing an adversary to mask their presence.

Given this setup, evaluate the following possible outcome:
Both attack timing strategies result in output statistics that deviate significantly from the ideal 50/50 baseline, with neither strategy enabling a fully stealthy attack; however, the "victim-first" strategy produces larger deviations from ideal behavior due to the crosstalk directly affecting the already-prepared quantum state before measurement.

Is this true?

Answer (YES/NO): NO